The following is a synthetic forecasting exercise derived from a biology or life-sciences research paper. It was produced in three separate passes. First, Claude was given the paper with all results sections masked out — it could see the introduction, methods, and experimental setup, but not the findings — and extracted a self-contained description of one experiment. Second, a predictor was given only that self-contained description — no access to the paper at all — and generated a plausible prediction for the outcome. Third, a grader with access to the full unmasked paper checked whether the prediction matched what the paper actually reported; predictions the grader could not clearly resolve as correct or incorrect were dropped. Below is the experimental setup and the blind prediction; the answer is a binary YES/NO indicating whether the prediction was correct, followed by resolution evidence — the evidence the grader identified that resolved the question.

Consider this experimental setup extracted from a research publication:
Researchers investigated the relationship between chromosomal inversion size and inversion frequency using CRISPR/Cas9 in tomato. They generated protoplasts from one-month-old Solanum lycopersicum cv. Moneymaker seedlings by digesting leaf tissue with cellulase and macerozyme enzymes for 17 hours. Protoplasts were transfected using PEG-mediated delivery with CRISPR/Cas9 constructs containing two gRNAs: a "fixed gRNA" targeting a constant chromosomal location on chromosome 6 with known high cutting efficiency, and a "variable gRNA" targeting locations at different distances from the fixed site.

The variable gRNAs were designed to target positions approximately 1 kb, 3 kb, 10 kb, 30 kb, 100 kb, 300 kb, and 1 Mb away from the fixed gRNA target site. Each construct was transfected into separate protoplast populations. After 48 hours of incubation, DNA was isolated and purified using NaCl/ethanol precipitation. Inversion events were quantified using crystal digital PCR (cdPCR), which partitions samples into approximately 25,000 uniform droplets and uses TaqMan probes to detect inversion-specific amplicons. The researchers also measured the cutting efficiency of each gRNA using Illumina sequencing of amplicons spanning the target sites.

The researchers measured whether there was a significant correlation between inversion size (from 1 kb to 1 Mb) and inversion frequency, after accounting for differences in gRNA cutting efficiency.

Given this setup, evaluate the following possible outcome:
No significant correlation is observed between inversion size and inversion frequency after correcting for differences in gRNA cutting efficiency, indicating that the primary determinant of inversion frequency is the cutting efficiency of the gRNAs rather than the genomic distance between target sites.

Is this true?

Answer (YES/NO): YES